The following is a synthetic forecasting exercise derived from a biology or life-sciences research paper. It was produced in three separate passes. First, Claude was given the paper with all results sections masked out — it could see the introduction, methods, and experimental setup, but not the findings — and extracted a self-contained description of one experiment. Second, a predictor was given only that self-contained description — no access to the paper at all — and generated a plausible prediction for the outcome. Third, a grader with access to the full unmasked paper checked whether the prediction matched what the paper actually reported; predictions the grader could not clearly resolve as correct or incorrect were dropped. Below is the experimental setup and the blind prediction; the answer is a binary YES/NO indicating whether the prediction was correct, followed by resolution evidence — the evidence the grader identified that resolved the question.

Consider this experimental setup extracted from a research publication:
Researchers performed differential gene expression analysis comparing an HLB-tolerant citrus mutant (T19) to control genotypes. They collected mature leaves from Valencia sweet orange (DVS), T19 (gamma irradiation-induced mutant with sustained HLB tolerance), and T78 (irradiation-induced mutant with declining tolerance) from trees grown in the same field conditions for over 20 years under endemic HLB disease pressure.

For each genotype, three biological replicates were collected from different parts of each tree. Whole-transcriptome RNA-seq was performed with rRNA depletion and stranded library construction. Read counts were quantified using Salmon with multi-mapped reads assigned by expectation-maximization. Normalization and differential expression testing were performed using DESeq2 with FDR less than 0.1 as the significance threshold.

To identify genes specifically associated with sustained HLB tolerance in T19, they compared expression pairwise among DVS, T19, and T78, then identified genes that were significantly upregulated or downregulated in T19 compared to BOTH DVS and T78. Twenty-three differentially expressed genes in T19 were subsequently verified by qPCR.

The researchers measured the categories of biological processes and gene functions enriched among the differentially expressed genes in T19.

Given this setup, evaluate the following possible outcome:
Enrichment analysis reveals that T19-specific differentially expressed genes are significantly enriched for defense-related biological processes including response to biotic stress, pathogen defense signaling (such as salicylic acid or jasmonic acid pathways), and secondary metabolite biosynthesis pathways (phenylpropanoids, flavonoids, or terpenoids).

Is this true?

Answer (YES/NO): NO